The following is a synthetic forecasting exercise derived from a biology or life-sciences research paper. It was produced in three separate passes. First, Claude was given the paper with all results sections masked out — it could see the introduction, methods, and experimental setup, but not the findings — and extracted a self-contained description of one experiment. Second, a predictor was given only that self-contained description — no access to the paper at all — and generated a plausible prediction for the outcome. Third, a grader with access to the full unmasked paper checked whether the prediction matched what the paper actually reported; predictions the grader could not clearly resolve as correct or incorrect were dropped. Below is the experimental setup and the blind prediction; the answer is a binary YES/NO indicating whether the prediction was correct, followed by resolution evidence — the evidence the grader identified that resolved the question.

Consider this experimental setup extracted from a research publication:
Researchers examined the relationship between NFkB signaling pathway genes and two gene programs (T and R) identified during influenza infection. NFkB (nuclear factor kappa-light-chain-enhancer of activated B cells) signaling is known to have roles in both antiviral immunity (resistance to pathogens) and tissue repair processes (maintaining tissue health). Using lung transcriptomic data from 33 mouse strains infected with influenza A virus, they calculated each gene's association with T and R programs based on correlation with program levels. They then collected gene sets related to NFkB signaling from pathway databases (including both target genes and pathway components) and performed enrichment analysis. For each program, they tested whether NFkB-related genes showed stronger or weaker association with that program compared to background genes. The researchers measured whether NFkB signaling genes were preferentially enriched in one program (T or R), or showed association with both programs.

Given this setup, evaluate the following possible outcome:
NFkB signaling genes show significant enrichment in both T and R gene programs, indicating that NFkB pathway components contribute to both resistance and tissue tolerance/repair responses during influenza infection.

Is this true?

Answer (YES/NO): YES